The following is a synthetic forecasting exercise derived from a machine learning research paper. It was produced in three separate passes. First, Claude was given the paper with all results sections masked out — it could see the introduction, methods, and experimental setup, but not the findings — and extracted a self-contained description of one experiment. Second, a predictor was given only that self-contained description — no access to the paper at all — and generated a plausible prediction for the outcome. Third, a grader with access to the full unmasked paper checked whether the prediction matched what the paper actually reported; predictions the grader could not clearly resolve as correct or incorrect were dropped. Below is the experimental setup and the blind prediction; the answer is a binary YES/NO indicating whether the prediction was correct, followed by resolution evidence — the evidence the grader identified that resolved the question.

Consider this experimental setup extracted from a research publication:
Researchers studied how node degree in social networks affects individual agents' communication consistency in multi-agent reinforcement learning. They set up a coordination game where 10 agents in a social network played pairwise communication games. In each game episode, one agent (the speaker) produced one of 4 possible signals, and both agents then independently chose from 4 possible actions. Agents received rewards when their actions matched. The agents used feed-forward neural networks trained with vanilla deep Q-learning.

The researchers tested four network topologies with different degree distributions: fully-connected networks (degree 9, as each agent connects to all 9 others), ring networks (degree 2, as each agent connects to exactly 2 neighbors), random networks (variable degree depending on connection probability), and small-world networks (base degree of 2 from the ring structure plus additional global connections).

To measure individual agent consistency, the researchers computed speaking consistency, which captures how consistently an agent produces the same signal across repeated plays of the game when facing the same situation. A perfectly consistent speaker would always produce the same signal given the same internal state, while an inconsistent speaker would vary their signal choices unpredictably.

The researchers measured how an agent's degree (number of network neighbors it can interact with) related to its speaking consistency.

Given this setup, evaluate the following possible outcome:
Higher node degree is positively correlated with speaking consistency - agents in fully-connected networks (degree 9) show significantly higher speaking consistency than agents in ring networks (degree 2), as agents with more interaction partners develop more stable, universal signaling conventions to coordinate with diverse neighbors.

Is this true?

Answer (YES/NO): NO